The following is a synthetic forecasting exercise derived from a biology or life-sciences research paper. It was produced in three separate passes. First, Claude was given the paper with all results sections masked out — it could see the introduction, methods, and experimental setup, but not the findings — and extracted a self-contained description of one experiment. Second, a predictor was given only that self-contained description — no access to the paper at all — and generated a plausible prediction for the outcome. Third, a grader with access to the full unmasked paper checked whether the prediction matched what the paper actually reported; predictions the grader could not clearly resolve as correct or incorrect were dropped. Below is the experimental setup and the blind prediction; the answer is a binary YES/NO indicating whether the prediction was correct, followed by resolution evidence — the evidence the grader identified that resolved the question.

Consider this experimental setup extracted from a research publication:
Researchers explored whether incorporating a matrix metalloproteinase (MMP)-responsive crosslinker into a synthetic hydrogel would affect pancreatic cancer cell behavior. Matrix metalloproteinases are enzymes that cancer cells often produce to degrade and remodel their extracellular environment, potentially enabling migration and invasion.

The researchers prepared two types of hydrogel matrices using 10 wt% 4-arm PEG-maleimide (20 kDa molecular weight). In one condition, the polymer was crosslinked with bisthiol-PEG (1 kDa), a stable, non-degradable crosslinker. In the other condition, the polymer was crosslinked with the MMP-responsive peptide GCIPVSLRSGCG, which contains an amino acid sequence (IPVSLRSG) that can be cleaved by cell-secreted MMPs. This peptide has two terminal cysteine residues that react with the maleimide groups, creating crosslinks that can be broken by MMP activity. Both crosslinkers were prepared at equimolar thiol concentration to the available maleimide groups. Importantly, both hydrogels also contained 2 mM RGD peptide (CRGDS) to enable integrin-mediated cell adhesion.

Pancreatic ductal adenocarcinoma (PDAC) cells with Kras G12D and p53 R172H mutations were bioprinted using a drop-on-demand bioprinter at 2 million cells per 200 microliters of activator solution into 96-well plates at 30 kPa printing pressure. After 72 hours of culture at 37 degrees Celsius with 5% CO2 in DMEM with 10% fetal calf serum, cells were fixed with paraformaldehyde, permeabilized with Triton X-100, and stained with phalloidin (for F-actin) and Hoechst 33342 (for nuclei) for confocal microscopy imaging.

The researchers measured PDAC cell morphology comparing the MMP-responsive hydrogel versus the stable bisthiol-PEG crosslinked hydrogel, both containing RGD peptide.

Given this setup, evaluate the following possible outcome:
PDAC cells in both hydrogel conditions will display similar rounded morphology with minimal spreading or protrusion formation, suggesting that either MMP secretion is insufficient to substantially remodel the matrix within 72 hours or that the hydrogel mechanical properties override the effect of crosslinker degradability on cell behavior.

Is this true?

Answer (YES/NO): NO